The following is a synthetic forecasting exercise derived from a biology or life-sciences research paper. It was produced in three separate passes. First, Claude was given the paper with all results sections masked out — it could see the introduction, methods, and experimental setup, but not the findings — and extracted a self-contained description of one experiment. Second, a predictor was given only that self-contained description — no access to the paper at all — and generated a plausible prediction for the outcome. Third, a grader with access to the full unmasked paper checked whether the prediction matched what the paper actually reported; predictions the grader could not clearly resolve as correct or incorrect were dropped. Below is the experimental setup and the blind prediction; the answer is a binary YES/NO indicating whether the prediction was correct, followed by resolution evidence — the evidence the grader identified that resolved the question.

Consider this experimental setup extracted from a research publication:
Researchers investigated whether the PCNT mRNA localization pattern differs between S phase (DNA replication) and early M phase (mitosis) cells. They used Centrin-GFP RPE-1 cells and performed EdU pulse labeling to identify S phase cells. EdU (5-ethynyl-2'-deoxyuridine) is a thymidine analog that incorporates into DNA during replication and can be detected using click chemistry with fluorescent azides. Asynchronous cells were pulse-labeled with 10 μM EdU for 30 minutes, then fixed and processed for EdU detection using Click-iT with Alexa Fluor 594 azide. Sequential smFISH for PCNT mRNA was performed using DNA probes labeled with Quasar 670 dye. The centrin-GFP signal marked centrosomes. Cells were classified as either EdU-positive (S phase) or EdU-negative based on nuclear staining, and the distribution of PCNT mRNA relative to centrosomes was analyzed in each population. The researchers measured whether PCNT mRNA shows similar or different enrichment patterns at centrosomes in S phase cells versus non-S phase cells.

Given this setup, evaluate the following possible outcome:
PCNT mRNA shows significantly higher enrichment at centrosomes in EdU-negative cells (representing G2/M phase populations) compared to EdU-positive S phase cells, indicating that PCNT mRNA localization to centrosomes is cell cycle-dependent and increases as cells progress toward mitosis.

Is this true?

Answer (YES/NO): YES